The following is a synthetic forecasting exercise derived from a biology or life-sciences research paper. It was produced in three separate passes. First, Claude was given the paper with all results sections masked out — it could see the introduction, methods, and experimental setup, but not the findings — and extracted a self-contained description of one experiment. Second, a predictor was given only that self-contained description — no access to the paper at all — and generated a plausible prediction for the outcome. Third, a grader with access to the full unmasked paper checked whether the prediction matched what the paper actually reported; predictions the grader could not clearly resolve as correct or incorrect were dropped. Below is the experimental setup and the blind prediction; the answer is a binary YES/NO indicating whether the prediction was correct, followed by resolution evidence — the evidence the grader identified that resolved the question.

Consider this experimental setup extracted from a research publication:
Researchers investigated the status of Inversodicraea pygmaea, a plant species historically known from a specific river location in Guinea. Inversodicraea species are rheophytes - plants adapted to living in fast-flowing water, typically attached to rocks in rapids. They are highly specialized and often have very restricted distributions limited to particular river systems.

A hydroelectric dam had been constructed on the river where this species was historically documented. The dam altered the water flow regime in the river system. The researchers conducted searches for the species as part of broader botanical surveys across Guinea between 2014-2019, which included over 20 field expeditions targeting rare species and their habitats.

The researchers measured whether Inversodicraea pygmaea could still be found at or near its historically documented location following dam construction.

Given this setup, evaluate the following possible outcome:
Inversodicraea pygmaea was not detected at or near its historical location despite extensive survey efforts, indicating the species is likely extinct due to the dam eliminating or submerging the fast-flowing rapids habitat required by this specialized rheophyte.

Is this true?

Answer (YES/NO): YES